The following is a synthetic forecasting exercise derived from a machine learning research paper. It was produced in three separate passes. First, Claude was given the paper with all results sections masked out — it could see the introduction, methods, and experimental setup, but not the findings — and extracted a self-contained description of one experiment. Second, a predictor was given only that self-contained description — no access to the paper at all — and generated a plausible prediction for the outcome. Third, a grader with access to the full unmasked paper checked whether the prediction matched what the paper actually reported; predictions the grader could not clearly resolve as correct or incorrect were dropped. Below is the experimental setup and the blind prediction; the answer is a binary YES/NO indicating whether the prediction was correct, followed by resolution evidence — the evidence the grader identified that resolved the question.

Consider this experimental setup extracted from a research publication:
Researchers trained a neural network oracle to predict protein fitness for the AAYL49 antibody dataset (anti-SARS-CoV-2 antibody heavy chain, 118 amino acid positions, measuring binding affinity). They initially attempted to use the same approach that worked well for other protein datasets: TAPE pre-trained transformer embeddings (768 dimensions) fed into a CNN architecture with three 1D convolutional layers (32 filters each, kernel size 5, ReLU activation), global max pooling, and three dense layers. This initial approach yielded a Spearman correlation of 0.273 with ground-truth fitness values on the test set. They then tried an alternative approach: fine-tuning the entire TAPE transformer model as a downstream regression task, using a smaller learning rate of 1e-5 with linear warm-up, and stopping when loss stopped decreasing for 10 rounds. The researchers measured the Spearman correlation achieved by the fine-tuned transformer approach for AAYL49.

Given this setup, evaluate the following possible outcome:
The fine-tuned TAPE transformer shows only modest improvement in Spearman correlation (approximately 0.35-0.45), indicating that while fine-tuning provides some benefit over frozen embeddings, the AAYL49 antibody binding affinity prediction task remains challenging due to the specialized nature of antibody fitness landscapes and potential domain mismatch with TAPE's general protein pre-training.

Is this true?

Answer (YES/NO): NO